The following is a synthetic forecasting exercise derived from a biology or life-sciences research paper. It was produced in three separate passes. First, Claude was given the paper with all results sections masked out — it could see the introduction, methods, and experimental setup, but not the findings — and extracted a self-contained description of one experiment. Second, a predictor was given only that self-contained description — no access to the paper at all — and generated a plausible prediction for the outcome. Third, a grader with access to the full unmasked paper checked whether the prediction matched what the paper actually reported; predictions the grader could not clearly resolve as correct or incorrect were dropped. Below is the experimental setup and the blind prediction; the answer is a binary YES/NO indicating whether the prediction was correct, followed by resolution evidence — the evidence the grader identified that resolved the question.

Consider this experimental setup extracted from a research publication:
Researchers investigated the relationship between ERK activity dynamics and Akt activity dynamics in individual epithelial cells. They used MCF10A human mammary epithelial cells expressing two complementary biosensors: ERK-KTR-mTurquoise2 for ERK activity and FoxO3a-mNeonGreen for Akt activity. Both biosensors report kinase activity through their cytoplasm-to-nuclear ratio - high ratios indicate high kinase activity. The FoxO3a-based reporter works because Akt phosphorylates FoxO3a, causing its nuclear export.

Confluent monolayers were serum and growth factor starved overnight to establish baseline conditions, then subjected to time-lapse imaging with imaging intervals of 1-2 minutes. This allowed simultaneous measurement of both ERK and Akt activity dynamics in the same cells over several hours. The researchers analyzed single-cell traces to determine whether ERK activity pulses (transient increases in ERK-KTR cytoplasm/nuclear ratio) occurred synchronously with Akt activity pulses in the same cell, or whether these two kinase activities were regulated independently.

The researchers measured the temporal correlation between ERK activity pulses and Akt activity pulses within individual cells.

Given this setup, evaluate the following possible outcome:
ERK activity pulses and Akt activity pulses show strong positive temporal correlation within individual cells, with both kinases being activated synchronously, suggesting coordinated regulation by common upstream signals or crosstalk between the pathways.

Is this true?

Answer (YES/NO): YES